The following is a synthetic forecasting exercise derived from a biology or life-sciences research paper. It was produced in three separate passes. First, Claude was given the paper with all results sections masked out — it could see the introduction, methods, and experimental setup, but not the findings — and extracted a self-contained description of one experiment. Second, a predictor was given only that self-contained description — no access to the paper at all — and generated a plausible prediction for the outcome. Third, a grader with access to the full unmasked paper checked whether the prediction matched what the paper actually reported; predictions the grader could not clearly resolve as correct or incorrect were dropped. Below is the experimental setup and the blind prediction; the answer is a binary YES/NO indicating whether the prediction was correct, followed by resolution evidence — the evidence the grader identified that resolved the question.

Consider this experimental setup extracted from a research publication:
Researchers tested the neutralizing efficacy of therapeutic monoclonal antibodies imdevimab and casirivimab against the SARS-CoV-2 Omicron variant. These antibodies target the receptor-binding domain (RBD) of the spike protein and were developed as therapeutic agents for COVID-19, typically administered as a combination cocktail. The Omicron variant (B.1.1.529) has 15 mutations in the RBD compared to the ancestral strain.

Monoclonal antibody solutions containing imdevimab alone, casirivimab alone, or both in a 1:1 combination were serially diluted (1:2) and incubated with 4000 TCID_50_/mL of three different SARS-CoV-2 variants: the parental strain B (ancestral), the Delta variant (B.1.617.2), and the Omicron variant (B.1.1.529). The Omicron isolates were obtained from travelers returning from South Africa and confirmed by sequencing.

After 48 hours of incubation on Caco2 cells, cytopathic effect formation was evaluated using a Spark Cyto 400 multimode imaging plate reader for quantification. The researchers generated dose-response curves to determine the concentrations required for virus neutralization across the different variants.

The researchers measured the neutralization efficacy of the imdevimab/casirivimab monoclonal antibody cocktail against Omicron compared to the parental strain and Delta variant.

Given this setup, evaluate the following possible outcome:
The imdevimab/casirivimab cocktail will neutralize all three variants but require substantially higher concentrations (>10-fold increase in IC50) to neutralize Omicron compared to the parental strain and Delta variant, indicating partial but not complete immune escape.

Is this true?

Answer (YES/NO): NO